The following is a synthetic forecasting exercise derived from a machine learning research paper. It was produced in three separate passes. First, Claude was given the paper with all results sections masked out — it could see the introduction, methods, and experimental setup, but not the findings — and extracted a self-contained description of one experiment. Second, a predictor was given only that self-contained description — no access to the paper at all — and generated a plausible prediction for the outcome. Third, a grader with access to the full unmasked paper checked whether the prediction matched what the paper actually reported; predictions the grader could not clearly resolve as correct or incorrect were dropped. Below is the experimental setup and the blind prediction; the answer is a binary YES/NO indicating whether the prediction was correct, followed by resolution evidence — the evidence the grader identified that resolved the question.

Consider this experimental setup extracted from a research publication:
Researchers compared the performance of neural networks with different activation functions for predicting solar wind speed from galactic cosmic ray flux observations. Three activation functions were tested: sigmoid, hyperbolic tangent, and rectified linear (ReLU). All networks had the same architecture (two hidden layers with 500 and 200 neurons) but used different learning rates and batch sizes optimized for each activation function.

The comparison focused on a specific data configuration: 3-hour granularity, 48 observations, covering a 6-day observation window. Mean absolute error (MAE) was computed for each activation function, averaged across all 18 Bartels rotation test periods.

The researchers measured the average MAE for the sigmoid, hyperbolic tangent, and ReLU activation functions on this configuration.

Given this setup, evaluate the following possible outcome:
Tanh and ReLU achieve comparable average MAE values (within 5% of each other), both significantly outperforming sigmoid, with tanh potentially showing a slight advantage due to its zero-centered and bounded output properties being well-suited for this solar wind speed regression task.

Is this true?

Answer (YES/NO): NO